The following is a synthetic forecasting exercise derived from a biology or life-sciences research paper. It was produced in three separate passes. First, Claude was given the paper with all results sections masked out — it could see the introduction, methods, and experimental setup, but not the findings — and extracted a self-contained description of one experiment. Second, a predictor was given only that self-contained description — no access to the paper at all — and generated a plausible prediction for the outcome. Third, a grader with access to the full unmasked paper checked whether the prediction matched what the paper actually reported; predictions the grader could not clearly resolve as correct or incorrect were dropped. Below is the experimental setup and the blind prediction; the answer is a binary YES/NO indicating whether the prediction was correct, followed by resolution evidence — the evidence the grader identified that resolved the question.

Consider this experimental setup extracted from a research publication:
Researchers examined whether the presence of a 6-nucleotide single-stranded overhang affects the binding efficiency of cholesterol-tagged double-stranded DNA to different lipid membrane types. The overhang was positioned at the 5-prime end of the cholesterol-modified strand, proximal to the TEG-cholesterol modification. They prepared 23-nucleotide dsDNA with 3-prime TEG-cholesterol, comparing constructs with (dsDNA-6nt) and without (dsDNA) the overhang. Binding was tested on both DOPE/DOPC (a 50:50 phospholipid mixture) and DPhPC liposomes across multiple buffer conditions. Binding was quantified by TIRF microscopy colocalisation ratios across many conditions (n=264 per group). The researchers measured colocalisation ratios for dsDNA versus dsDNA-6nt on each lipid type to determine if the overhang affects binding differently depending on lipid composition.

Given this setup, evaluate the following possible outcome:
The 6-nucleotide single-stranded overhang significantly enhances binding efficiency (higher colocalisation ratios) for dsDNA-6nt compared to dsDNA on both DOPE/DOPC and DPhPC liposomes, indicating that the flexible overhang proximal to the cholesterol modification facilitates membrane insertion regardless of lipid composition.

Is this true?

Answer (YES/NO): NO